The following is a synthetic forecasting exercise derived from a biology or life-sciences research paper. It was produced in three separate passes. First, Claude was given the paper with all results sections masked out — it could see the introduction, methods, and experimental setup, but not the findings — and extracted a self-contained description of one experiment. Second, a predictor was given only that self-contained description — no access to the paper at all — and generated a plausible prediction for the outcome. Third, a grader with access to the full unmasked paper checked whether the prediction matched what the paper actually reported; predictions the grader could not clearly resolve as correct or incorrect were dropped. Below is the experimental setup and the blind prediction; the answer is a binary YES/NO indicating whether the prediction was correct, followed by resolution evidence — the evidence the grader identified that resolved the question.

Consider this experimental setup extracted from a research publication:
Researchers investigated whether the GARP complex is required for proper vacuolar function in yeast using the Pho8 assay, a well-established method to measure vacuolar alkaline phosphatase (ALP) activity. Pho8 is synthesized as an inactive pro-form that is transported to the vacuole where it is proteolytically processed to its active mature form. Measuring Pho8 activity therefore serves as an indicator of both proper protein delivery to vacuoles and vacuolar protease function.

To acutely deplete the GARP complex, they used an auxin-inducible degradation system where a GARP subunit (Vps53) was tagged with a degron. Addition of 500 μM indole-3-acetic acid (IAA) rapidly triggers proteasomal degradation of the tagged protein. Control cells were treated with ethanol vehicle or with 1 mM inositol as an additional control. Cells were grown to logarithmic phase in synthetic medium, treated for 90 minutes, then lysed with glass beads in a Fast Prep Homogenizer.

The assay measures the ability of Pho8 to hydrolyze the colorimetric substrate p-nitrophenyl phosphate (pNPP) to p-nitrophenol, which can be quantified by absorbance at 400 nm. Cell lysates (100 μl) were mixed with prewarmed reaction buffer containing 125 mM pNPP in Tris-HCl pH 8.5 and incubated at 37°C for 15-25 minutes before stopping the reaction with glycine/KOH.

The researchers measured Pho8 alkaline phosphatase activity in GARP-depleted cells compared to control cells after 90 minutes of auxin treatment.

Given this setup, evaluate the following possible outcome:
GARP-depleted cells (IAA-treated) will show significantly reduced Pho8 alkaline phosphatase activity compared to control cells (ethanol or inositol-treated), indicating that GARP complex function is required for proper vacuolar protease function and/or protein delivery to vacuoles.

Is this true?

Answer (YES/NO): NO